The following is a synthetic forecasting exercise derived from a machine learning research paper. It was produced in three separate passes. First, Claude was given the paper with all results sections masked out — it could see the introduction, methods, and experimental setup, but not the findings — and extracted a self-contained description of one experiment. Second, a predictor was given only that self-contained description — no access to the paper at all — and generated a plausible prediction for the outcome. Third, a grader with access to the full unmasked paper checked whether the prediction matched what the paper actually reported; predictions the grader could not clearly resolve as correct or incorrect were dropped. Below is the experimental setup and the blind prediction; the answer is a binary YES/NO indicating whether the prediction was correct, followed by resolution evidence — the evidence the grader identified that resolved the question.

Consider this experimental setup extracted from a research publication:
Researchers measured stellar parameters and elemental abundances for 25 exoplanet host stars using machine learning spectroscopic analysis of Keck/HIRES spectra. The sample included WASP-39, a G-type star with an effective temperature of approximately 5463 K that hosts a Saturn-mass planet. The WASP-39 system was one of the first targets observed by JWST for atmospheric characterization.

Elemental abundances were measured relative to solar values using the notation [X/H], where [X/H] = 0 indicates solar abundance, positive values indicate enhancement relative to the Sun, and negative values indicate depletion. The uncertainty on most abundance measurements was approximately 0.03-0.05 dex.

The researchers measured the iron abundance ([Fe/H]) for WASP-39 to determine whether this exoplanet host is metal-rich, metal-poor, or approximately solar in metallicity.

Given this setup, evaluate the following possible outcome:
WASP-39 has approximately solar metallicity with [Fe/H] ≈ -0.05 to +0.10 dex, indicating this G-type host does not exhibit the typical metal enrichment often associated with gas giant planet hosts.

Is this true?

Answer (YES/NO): YES